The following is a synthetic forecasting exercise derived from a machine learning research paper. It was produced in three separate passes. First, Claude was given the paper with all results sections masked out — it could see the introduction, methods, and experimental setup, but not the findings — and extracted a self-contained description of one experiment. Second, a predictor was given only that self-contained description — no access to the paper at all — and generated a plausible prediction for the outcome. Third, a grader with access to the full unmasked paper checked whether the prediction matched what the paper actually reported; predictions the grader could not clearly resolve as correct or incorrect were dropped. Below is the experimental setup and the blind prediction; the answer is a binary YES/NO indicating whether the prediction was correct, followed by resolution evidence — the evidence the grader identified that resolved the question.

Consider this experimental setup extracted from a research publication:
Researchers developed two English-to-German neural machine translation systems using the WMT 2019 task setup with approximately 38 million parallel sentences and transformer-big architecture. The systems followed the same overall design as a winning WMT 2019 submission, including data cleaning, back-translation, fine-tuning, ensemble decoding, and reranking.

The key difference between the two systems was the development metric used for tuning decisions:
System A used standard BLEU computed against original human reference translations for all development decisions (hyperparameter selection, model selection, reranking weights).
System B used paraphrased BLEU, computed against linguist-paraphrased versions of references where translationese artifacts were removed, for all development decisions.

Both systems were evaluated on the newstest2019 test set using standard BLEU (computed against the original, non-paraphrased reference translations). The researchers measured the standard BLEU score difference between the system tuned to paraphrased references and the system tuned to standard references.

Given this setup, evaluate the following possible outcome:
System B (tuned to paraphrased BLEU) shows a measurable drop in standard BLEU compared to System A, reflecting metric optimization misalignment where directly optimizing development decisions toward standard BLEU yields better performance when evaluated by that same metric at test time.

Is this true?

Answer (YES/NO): YES